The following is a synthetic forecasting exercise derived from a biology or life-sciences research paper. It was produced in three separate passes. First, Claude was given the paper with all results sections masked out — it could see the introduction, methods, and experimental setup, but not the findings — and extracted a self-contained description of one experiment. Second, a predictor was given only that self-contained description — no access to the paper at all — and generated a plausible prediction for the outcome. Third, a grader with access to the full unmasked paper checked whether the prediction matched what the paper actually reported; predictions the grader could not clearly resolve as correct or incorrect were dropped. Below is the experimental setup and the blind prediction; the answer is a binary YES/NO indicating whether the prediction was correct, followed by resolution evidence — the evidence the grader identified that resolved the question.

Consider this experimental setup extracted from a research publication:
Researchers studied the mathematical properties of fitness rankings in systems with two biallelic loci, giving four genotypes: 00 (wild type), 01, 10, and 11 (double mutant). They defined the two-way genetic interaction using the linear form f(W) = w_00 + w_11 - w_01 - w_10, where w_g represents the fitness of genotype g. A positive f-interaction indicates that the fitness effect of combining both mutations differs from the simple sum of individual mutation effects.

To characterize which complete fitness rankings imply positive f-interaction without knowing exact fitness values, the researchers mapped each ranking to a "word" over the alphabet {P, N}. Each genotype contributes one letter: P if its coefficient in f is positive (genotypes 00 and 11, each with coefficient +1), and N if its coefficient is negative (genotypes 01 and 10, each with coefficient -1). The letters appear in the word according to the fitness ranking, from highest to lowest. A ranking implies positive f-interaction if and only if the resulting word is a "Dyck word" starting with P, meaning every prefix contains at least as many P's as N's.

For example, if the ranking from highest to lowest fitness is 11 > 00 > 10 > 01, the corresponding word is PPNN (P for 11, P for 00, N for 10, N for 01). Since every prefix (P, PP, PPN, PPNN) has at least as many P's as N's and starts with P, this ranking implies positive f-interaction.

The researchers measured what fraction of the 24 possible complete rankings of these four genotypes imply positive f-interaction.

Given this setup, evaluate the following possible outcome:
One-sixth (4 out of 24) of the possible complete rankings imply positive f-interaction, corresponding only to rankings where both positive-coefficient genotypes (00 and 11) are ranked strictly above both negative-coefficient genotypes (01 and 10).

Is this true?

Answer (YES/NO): NO